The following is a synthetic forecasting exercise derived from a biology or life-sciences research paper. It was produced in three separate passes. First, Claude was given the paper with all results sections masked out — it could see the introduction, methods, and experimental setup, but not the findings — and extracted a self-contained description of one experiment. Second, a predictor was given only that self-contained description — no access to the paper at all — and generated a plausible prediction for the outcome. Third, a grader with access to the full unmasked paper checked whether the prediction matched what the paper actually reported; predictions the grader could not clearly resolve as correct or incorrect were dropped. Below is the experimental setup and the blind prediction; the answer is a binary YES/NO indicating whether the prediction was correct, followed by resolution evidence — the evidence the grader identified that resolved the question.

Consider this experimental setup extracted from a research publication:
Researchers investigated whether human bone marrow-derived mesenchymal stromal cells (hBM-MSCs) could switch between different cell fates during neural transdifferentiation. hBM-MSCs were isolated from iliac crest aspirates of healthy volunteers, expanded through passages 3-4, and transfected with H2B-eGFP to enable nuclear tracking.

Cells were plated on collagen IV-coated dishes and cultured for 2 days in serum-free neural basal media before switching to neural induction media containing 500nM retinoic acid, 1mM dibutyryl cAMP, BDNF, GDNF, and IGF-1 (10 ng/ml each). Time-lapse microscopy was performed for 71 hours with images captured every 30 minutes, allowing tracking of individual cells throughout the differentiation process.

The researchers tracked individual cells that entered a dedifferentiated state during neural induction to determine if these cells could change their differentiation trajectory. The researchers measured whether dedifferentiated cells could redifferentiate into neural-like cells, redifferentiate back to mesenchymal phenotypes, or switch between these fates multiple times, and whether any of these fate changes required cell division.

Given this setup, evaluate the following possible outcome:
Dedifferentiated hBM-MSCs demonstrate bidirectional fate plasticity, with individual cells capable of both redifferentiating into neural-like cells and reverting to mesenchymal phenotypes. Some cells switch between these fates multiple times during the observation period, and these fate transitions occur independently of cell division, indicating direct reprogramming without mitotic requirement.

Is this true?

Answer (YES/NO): YES